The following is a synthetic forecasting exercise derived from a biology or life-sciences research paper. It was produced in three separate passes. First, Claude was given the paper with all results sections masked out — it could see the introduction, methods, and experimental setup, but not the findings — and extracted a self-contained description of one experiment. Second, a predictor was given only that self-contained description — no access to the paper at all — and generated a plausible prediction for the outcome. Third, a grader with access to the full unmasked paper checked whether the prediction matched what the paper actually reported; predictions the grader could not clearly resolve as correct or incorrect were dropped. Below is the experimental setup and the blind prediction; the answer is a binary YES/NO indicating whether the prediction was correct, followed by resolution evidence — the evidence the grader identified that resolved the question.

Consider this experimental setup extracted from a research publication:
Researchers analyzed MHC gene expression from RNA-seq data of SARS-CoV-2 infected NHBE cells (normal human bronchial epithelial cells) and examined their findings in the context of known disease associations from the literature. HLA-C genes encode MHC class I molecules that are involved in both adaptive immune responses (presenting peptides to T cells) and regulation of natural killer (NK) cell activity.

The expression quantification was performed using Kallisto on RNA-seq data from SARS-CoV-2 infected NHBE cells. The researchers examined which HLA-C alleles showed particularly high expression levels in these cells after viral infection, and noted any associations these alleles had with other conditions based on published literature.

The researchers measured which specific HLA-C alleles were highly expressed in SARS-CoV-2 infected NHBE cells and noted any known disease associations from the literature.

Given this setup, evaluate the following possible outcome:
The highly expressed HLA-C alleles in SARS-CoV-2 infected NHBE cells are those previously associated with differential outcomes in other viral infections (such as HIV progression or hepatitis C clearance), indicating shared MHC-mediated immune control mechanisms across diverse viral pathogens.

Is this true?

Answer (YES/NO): NO